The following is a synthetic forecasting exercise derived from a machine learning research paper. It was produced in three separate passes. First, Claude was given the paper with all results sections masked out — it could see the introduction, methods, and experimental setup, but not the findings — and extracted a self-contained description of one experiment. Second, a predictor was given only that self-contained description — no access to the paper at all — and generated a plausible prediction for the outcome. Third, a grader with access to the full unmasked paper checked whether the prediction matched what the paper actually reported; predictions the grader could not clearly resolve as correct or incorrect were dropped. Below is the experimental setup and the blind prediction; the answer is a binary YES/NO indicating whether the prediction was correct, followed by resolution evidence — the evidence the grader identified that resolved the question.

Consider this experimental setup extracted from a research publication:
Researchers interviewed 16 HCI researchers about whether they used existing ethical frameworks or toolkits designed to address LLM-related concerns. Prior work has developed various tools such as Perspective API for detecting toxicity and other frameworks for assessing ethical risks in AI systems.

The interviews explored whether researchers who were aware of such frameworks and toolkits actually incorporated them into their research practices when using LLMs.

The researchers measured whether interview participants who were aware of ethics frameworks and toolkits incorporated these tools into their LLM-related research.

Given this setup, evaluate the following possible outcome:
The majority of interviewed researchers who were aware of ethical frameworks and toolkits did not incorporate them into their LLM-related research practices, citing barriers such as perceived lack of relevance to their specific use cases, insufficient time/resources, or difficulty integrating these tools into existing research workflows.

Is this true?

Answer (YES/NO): NO